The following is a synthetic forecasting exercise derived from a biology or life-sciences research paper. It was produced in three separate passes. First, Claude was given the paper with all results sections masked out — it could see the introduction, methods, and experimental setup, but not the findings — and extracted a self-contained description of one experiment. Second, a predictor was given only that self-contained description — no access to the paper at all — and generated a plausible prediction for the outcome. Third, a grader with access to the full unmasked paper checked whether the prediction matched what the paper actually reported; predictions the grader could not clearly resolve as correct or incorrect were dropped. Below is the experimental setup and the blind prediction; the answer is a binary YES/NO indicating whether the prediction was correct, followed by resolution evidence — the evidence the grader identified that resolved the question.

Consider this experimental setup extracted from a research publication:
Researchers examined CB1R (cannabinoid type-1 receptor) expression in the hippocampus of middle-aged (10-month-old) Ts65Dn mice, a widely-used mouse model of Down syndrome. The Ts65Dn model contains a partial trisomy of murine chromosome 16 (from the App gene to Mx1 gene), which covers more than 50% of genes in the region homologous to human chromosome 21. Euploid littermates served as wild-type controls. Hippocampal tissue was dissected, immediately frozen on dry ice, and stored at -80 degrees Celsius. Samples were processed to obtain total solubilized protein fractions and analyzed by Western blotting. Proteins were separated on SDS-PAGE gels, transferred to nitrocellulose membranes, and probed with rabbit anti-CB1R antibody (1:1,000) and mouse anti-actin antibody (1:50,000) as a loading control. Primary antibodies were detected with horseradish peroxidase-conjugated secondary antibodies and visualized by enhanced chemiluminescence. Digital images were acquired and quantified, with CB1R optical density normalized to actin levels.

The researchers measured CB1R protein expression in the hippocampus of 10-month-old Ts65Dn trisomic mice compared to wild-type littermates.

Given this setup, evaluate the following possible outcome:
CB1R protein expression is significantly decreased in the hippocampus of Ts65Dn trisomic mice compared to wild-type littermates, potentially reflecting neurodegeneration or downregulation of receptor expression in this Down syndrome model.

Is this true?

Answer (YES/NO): NO